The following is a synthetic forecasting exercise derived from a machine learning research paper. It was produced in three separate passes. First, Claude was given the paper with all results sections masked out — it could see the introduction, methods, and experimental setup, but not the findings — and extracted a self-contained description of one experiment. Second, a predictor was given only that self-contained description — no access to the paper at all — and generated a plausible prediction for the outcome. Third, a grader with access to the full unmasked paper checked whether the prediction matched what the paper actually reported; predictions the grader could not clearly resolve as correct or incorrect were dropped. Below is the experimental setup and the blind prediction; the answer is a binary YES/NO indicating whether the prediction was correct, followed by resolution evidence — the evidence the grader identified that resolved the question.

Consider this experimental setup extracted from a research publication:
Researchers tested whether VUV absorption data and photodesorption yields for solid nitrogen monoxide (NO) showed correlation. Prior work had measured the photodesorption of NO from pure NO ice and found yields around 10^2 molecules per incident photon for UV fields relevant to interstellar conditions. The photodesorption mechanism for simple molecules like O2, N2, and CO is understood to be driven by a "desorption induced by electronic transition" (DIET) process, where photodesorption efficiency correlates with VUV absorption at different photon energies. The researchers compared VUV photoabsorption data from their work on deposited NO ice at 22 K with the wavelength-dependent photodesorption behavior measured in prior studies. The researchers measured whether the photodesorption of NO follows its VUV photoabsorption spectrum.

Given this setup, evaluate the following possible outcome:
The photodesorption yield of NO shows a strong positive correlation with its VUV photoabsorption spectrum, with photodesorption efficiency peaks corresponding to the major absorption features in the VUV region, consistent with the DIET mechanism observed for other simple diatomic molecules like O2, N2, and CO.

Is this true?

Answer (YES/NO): YES